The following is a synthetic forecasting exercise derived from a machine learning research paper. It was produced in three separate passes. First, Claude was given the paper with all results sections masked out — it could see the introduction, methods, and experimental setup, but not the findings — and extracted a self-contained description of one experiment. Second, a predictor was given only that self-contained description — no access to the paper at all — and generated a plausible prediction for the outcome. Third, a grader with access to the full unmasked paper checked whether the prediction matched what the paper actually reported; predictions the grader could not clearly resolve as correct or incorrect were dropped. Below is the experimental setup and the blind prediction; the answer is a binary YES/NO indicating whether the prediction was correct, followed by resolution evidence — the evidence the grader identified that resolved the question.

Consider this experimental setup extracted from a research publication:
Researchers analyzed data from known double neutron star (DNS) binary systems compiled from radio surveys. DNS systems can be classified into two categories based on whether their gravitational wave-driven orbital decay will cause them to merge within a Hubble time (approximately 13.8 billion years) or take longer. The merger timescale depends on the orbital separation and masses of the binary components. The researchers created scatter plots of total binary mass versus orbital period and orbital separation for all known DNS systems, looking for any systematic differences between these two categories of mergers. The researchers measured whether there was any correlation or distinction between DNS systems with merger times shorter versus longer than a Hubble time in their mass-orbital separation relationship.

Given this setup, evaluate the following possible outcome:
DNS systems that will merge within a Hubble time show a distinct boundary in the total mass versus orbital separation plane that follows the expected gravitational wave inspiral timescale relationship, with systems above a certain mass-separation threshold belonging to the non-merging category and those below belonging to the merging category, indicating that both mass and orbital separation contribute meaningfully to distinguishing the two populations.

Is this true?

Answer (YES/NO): NO